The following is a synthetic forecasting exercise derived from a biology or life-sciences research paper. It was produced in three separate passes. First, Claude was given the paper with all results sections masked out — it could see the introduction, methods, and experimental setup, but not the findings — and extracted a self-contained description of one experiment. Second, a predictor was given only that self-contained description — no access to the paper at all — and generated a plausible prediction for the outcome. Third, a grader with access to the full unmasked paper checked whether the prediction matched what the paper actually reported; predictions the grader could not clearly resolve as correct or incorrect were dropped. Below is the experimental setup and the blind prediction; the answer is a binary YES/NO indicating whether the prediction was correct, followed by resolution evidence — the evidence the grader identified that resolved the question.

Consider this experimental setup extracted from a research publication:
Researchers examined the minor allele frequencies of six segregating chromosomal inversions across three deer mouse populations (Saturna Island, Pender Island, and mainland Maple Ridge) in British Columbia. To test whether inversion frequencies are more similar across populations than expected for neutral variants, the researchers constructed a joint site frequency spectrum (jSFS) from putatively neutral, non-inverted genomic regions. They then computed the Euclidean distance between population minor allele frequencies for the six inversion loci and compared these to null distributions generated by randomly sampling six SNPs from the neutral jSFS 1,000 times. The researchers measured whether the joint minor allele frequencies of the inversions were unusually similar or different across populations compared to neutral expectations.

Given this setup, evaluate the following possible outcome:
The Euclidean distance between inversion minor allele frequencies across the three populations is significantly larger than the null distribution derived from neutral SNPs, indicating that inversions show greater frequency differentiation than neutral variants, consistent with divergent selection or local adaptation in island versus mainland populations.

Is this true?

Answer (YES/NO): NO